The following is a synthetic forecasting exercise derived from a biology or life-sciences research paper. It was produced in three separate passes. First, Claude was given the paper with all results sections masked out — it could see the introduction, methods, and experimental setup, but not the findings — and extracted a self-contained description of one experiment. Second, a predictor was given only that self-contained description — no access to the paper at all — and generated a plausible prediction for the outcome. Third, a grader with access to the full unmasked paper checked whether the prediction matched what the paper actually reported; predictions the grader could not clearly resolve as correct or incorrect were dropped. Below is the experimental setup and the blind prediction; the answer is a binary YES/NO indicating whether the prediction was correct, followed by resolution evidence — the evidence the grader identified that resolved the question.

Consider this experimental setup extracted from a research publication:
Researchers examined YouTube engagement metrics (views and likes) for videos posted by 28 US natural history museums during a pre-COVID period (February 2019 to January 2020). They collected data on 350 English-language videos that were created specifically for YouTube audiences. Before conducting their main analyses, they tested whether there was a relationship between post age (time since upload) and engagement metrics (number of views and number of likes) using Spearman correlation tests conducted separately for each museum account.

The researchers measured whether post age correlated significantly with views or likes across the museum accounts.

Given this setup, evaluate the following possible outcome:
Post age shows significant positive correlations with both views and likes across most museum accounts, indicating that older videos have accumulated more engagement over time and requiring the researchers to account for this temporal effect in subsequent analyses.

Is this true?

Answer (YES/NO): NO